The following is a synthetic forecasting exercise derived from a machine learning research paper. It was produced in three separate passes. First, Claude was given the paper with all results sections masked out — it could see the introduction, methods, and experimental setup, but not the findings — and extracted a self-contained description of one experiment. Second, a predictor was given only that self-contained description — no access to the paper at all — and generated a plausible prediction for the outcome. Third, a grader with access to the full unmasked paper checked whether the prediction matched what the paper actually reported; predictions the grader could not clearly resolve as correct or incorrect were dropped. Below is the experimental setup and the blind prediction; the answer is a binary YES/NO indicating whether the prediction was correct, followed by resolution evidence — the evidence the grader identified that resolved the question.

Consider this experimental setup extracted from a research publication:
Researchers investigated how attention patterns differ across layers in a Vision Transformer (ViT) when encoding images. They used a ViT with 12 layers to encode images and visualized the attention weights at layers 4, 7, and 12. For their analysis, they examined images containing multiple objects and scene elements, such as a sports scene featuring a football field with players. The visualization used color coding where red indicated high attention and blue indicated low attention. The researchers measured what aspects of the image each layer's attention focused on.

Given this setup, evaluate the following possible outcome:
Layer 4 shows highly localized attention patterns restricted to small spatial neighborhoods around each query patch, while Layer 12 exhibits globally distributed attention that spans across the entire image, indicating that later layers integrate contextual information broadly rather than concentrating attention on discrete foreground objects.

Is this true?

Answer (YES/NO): NO